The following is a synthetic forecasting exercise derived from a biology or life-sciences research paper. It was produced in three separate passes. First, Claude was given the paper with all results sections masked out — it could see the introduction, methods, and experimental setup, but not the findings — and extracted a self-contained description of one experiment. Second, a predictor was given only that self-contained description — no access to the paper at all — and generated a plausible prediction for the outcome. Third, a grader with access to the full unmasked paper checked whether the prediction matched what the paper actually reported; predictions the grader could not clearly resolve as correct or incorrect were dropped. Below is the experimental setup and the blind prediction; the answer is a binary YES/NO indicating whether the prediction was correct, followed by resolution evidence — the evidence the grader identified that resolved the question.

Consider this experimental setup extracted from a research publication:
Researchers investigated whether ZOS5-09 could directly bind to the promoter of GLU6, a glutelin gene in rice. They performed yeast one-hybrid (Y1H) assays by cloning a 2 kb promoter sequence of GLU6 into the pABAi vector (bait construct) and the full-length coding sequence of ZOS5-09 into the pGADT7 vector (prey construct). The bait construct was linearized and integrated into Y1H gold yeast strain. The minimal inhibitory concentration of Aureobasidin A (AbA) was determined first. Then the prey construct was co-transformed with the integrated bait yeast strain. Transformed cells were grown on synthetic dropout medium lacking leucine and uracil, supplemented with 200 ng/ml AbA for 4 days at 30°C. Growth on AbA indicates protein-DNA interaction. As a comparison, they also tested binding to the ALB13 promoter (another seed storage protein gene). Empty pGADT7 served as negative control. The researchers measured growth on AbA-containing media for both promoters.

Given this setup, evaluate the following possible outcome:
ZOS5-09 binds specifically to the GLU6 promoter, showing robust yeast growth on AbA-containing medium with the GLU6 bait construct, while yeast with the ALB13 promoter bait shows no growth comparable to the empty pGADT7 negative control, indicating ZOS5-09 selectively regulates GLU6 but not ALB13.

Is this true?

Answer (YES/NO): YES